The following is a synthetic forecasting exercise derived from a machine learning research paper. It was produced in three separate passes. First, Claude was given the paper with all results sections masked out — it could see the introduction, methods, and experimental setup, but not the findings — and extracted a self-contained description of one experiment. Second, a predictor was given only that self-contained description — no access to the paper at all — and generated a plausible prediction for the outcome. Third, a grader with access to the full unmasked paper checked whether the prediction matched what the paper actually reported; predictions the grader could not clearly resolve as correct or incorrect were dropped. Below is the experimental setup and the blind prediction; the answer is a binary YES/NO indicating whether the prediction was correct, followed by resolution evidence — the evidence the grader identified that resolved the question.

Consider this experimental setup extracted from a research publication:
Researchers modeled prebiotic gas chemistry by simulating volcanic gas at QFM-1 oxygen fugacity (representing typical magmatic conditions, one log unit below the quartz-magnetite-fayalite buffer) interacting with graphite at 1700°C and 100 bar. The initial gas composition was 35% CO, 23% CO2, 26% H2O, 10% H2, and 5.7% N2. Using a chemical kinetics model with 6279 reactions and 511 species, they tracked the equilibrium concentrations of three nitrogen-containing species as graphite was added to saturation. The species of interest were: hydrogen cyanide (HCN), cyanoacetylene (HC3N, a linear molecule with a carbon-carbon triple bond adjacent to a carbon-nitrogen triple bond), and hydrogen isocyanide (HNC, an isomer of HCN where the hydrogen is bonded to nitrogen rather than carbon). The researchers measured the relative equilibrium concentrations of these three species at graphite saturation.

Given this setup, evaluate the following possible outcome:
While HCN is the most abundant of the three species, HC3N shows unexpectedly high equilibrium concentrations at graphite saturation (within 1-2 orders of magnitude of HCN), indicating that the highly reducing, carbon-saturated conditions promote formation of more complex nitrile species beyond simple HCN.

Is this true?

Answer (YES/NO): NO